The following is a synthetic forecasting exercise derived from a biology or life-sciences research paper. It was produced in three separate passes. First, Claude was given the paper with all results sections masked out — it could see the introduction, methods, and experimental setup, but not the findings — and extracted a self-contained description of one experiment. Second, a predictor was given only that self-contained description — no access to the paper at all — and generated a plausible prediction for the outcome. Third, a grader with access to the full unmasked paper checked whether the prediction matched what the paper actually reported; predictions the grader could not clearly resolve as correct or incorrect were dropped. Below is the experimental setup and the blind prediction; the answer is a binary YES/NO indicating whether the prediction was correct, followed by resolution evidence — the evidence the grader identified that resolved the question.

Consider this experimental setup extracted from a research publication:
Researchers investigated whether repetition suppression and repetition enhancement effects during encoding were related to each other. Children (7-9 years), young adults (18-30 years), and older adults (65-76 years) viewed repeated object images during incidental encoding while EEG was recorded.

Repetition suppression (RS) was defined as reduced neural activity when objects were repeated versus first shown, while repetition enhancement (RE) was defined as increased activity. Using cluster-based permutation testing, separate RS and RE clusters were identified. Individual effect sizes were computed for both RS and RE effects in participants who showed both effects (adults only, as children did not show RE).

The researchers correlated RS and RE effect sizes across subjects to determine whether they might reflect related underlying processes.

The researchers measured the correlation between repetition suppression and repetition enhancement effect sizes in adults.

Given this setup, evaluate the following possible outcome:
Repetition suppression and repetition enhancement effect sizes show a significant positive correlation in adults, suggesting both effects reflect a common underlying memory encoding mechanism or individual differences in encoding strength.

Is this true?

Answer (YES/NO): NO